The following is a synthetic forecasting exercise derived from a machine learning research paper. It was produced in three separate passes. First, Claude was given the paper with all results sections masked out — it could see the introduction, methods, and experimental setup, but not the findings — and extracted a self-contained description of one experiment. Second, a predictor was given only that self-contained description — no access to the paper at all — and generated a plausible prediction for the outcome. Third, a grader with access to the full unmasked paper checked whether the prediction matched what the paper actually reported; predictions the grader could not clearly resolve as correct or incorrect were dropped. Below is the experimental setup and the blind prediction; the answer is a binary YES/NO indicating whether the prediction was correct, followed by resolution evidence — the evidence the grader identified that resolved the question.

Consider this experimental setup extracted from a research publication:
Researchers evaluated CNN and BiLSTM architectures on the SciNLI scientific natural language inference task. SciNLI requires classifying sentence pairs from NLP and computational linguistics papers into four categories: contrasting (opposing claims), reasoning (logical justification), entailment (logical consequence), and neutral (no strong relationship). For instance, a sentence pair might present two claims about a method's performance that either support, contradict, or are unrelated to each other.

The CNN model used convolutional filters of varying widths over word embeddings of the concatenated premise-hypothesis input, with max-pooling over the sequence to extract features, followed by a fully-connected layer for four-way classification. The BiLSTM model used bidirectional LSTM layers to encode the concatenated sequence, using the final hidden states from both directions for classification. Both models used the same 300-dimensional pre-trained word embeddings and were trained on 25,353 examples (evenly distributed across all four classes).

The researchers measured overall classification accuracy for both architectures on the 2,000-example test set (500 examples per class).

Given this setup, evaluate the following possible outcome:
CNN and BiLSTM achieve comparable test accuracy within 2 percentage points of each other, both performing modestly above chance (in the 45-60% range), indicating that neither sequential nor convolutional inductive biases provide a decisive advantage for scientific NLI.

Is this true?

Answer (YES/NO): NO